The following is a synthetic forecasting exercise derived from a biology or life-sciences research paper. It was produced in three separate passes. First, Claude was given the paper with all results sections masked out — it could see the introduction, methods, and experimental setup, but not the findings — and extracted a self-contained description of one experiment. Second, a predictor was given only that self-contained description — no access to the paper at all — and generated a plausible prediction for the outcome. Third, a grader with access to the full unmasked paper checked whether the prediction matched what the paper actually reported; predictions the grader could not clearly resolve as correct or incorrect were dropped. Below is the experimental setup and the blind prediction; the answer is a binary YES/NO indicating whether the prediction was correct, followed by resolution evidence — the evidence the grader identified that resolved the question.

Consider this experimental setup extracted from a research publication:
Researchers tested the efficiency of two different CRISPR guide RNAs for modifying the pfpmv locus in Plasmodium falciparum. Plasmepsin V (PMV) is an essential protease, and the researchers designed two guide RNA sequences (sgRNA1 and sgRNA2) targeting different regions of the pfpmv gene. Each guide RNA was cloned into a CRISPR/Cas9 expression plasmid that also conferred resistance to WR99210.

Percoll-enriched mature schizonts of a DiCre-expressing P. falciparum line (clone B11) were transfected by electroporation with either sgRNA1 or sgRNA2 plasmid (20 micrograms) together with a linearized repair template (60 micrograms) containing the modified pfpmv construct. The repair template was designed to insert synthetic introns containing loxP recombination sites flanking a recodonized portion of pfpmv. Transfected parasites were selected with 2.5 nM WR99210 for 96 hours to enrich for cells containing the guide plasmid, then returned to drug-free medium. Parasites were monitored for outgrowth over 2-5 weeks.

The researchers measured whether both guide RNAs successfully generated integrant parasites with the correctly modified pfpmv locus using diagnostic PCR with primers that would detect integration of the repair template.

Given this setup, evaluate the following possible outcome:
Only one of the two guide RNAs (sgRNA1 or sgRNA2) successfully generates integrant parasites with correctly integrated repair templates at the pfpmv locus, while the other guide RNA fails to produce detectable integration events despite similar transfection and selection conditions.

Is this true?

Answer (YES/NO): NO